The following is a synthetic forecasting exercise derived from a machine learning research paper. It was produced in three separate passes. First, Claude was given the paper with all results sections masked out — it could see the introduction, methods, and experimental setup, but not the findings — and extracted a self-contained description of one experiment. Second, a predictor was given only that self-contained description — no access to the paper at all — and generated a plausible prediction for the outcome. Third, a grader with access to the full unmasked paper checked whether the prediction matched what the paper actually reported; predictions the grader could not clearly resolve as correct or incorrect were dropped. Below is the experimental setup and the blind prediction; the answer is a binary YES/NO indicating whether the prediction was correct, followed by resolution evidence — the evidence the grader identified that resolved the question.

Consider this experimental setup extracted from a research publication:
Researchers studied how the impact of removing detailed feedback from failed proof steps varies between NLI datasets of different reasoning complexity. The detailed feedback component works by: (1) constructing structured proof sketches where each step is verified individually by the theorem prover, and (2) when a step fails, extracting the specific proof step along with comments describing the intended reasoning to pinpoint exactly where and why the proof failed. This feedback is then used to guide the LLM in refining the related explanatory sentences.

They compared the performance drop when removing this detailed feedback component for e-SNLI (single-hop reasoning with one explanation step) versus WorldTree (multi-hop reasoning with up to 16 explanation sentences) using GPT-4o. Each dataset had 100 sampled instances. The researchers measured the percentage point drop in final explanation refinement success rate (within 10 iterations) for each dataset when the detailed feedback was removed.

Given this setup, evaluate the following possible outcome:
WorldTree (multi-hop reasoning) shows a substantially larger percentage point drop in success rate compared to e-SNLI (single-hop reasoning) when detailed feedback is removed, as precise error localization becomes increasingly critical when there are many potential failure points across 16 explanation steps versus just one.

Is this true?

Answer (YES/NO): YES